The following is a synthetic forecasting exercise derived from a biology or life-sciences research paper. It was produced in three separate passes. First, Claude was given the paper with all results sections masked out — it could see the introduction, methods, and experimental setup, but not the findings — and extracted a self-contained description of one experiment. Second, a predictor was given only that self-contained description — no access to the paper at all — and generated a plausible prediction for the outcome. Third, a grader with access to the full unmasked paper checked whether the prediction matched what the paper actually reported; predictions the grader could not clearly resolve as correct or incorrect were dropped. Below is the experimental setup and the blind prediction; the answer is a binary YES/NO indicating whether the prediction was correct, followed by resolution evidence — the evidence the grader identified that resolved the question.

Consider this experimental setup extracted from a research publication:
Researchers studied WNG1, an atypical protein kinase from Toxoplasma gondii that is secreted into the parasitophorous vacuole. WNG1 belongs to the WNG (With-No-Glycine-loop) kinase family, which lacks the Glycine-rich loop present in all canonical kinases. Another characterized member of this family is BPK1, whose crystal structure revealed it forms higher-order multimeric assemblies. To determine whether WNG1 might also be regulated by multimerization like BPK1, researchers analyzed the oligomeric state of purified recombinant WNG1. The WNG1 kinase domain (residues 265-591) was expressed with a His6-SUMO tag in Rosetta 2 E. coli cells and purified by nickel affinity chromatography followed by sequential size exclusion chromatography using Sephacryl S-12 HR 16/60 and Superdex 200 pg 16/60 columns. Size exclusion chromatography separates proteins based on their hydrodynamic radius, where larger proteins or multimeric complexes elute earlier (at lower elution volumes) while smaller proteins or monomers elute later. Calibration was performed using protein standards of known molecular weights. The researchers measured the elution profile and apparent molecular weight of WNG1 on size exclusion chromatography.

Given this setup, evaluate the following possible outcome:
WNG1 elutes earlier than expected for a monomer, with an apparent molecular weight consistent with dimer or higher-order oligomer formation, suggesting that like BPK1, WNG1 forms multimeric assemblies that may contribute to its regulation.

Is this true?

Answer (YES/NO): NO